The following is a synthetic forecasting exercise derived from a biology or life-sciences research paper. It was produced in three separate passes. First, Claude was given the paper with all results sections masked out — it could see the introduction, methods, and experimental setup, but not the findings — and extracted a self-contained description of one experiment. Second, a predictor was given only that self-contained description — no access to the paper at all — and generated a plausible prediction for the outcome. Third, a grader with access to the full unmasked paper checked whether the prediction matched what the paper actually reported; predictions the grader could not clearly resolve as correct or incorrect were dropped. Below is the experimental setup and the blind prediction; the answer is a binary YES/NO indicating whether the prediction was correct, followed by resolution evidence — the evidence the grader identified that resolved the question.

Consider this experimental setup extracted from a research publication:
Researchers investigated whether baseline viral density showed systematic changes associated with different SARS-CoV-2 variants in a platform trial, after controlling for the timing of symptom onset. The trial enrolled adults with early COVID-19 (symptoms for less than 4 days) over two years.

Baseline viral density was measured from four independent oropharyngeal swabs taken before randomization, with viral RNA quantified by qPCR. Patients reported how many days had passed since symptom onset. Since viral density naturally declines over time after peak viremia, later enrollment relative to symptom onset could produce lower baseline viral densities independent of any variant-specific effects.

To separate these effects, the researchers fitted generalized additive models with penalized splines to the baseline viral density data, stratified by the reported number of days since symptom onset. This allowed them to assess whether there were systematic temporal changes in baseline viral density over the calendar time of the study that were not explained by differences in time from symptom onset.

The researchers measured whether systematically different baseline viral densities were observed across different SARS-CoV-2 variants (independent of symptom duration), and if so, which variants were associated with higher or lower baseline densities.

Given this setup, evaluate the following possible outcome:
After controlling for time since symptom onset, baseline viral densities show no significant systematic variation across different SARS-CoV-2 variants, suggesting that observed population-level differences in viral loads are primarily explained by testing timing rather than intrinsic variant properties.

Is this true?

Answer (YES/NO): NO